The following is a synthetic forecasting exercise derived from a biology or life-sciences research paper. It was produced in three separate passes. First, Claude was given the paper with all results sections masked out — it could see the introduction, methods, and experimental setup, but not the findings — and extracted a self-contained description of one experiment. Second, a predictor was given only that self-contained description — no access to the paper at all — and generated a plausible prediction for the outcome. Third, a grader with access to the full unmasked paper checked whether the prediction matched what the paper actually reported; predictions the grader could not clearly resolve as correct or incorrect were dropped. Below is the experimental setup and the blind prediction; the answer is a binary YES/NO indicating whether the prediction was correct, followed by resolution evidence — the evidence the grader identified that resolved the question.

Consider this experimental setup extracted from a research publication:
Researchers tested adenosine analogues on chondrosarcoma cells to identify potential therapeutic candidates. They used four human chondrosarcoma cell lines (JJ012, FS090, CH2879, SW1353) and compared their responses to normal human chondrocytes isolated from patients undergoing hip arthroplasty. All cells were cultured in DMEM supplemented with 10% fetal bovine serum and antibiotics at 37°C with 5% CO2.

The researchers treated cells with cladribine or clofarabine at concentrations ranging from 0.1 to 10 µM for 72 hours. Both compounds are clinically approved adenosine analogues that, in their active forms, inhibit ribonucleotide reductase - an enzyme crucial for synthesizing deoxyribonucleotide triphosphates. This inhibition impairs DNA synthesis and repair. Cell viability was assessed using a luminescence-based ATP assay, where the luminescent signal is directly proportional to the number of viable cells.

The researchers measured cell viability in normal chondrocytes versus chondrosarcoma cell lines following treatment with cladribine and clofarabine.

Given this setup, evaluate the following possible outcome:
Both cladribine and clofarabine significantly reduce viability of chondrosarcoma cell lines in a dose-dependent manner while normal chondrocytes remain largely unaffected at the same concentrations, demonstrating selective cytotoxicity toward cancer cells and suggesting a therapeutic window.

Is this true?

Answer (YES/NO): YES